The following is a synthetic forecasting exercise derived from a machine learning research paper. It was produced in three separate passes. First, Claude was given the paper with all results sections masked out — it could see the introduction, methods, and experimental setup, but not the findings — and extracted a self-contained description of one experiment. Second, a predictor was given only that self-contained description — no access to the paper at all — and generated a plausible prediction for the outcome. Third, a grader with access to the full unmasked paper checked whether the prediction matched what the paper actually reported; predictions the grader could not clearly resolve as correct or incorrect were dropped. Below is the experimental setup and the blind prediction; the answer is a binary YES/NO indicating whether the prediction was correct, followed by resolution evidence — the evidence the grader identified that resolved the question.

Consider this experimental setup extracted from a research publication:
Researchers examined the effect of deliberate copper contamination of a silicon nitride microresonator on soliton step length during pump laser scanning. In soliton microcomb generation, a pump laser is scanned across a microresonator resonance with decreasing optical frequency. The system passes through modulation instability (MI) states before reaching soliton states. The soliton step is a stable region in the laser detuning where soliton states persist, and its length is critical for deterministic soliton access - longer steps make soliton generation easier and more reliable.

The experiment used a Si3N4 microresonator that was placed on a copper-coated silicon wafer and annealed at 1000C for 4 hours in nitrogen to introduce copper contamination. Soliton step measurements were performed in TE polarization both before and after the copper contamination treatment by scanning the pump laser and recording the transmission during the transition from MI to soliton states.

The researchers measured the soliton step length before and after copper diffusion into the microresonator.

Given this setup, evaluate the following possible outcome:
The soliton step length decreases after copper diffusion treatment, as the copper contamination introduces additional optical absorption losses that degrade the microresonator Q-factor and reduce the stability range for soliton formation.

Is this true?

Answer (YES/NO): YES